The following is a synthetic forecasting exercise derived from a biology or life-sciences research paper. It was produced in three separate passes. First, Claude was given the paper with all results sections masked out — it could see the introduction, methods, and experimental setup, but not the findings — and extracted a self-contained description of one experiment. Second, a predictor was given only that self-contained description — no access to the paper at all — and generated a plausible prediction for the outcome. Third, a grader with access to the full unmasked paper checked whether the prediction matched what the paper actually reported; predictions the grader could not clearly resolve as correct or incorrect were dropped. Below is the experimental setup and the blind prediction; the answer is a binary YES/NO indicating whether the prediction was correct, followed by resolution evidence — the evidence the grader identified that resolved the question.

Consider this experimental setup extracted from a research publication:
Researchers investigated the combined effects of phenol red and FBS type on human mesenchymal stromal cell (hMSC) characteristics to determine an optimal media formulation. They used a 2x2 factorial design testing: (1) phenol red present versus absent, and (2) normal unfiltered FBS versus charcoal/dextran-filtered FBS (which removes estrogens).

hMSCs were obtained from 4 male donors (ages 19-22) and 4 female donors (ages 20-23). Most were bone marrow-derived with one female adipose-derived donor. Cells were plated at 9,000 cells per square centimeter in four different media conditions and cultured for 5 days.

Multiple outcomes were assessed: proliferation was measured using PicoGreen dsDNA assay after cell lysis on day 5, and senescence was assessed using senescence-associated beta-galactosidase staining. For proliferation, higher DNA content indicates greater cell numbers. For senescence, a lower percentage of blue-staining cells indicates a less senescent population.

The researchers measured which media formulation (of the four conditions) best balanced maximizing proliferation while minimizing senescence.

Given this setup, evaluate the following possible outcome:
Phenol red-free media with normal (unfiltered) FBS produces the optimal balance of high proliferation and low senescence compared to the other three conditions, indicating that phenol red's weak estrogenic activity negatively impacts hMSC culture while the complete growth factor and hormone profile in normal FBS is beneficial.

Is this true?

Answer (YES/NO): NO